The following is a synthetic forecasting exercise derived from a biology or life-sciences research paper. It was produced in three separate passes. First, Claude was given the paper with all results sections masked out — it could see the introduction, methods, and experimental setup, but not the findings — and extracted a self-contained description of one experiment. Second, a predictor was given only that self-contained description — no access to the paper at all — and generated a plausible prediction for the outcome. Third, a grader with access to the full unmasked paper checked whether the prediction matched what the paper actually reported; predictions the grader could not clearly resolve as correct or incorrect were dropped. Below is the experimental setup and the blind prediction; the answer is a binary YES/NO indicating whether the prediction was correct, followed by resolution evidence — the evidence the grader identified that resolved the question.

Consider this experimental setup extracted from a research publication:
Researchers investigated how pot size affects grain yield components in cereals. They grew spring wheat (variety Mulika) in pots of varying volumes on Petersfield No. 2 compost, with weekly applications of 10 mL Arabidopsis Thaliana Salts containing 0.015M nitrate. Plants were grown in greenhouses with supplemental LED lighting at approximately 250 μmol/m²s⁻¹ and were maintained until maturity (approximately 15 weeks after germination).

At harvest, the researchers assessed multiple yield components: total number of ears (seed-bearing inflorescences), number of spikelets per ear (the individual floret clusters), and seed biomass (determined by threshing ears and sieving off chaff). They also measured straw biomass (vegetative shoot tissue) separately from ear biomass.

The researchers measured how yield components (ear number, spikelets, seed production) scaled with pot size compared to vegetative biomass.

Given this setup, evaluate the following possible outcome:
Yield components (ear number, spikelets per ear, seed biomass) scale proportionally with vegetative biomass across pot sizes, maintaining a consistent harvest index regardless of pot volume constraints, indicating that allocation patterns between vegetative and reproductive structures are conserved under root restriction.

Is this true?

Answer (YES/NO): YES